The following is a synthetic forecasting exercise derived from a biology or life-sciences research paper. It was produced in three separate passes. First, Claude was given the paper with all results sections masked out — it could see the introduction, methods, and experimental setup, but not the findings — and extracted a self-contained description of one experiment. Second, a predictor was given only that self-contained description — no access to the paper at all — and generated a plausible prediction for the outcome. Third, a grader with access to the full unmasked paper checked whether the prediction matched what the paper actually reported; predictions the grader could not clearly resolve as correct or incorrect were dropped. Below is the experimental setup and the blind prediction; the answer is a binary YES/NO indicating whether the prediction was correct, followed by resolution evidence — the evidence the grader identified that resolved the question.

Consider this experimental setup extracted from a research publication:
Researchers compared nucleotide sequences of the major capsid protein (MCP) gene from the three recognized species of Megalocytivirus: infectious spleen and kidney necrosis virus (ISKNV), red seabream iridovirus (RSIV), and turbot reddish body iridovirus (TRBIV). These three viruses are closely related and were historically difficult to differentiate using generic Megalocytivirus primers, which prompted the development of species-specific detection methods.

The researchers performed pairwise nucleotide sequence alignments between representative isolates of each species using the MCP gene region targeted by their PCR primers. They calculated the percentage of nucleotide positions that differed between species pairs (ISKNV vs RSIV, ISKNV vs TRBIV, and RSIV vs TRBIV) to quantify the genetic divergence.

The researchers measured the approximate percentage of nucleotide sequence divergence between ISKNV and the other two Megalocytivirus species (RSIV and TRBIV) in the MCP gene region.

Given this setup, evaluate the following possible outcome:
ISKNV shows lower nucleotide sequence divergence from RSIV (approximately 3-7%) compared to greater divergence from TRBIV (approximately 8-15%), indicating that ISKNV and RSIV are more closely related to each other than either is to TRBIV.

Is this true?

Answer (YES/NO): NO